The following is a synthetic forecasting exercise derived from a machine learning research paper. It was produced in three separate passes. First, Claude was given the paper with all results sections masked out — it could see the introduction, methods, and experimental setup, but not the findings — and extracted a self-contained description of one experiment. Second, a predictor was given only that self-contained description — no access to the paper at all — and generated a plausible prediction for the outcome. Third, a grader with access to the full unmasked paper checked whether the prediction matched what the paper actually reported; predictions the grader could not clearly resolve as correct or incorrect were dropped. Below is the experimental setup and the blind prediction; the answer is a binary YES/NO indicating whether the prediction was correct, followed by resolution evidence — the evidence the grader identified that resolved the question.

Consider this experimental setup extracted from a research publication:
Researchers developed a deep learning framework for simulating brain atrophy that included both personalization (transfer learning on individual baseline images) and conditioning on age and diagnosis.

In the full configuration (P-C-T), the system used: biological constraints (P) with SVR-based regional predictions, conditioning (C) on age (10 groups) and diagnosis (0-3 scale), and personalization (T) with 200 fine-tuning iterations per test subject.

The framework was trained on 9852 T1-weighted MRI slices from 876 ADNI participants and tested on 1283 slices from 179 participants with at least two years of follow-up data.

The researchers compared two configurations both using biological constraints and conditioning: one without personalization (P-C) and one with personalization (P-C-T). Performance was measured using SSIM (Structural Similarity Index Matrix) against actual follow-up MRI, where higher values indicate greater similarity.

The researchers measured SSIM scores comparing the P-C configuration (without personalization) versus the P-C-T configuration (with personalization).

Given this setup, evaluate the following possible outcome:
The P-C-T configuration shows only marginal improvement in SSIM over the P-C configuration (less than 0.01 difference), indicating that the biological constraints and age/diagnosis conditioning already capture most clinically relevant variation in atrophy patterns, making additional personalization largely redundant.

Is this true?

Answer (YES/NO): NO